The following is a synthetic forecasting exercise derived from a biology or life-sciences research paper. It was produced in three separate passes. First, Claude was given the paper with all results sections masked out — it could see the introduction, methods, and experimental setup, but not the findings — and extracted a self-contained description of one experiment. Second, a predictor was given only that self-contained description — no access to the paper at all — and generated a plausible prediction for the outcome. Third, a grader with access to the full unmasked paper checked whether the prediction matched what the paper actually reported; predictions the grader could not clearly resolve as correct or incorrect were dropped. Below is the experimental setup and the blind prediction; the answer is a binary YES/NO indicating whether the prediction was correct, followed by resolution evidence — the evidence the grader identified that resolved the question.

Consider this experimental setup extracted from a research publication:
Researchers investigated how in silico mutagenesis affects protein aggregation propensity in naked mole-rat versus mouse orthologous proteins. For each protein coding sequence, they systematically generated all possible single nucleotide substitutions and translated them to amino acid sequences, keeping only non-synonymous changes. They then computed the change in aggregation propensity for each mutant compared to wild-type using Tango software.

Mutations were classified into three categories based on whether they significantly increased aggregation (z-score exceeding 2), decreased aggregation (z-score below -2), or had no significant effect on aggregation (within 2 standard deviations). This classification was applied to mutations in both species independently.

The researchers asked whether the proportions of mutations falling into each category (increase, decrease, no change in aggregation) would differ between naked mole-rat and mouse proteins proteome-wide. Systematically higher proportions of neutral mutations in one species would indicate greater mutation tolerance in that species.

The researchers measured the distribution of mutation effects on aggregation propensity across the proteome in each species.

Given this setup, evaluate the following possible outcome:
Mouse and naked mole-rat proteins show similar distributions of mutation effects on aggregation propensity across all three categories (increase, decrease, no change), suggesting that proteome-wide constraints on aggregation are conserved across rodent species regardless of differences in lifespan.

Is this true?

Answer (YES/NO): YES